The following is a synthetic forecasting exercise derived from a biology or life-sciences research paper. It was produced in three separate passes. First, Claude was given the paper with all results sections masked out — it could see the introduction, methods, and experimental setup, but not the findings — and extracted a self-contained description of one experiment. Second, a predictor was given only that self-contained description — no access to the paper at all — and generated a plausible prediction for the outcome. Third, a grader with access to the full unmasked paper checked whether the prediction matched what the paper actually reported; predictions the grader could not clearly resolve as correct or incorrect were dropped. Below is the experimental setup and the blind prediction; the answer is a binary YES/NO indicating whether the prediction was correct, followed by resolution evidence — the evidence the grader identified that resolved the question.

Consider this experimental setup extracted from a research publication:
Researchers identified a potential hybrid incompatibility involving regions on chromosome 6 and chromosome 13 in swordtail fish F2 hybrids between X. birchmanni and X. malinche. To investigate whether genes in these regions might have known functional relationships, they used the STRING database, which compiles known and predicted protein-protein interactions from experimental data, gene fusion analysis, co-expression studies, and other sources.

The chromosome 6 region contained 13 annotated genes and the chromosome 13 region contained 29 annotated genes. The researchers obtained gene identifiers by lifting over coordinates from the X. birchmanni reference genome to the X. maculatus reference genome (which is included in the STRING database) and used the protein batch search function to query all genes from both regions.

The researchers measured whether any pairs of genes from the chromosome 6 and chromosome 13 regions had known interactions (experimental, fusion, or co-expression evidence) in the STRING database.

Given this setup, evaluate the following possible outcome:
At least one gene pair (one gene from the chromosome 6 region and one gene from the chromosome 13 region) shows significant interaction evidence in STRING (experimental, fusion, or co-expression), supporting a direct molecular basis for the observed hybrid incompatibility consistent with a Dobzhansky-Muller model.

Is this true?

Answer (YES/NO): YES